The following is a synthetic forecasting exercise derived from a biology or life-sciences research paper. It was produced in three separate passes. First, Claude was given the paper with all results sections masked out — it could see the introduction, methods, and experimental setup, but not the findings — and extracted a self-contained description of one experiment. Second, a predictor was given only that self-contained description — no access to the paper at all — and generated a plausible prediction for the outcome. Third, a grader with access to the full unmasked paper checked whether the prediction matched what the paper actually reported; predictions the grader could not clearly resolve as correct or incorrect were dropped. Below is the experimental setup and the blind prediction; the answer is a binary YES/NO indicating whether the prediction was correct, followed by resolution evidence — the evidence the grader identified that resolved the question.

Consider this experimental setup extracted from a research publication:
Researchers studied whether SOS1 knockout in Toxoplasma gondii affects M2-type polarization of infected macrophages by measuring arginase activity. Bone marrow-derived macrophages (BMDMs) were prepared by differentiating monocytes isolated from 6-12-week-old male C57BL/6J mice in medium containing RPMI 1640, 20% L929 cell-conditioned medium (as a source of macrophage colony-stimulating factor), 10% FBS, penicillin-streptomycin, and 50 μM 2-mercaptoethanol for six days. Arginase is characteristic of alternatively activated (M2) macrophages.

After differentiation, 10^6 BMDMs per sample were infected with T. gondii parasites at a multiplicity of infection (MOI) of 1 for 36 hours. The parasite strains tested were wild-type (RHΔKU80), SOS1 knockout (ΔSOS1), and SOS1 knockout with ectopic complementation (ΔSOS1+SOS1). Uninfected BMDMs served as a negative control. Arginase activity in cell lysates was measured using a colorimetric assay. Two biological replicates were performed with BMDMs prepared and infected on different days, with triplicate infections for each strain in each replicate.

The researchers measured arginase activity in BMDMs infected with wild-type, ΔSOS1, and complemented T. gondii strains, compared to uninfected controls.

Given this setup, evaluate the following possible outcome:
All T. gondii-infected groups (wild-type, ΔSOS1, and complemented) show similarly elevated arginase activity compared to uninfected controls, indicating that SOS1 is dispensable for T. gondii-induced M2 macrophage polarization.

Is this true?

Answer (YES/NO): NO